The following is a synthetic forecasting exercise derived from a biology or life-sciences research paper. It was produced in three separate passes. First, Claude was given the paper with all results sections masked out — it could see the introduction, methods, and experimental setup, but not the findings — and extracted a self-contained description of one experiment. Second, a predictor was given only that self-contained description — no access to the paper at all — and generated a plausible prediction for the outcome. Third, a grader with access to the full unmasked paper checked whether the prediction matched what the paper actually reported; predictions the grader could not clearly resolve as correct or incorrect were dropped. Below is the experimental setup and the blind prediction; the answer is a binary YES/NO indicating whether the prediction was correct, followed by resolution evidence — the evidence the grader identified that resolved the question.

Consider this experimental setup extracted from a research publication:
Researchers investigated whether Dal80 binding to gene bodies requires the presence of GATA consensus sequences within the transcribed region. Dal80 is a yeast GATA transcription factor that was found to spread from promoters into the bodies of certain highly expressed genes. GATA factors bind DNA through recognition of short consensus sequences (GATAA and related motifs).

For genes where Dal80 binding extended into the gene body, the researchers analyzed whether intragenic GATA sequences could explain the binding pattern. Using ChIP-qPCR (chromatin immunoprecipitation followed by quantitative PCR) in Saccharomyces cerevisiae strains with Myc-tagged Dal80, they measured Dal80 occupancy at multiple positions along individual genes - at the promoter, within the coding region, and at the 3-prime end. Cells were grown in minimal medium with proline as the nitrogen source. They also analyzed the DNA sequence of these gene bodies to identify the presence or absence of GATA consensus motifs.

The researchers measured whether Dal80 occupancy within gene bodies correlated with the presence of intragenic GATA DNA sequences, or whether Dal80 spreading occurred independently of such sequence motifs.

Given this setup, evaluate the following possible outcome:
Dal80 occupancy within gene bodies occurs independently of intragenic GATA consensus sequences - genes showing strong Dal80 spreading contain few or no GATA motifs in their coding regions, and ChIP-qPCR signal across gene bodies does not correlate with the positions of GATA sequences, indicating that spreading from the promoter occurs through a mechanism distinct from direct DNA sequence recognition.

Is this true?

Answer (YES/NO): YES